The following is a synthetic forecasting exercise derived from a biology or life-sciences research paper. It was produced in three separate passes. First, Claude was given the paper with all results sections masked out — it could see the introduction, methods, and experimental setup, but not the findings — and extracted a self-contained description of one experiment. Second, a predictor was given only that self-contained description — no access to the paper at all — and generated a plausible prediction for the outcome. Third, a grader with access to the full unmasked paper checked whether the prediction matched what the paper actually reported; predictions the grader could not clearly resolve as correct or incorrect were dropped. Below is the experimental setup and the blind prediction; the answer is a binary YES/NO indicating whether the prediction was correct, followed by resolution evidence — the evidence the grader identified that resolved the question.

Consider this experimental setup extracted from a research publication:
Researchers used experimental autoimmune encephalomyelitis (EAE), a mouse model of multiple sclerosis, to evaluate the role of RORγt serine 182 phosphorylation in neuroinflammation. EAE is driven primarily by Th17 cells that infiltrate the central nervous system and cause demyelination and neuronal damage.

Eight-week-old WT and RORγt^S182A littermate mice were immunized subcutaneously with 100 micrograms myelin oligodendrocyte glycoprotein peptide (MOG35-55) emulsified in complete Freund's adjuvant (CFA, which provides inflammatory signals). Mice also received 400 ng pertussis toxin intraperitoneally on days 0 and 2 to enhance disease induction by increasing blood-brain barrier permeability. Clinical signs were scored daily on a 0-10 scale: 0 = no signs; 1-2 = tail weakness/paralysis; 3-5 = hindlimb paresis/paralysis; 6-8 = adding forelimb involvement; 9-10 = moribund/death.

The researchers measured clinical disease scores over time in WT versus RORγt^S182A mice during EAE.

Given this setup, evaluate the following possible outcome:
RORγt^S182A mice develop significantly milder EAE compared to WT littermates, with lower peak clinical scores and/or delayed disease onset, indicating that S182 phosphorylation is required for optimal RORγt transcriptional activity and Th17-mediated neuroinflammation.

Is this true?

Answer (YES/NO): NO